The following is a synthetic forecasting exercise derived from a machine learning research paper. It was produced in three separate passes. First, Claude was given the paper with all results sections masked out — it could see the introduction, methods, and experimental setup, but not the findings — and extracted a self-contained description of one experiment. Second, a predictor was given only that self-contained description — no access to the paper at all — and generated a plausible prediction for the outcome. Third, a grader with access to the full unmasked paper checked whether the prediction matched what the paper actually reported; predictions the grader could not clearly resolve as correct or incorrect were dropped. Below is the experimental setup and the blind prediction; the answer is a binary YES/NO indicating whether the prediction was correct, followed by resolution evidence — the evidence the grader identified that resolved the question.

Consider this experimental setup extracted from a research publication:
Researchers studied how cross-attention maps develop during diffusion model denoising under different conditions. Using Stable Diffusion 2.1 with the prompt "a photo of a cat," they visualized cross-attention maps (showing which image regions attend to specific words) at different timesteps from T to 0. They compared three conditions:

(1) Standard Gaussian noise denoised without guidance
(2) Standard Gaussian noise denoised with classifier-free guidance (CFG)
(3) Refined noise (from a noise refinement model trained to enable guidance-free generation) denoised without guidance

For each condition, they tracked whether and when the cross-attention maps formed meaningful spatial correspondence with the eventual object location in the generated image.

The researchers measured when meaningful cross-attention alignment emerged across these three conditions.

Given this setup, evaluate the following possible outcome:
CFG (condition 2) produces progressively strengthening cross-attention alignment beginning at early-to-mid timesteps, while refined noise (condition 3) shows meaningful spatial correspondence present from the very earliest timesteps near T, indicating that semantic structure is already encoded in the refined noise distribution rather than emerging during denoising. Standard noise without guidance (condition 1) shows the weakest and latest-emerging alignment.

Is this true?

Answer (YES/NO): NO